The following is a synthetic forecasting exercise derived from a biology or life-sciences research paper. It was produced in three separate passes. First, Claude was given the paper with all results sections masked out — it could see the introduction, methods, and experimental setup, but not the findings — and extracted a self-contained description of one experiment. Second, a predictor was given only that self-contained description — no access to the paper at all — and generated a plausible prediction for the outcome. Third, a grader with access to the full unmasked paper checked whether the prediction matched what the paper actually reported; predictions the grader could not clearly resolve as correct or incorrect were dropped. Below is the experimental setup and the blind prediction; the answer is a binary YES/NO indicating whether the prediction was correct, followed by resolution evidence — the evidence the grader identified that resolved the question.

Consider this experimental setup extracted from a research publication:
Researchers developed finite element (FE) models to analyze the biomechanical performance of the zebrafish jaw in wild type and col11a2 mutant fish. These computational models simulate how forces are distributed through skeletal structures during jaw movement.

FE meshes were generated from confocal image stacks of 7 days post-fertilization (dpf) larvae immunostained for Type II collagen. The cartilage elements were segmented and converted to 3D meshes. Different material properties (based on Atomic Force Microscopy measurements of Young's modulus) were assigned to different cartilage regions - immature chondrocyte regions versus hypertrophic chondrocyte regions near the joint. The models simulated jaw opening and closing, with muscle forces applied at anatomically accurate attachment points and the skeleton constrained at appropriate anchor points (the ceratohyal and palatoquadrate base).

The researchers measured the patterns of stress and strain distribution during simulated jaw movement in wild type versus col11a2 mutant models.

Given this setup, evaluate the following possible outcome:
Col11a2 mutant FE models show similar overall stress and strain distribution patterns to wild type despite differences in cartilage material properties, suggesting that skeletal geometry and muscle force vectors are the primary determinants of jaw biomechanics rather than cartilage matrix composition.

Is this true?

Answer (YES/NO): NO